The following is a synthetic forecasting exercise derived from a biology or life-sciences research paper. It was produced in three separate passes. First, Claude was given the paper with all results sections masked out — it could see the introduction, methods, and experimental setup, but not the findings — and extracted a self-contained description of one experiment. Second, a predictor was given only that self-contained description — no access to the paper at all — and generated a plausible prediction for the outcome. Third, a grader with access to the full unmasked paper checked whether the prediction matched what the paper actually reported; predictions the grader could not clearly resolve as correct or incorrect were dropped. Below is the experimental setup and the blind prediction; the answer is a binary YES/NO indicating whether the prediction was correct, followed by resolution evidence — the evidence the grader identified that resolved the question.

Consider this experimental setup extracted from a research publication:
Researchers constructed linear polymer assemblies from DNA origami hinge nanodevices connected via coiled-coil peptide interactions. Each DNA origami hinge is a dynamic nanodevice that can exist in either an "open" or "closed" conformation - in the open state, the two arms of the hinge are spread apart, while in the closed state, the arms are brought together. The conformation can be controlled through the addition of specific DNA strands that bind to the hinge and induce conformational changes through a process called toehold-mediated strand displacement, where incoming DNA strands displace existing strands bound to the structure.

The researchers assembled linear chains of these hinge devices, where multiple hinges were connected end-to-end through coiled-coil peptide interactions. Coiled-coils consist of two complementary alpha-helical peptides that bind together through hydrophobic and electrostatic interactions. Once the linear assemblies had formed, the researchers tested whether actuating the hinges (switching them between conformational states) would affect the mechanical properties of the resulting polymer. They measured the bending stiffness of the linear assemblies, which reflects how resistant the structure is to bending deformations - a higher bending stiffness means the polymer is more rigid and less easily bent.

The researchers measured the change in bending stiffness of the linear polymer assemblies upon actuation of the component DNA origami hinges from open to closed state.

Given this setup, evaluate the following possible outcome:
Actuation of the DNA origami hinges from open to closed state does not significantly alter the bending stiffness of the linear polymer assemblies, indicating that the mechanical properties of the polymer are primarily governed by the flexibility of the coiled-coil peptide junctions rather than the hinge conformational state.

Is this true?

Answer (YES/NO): NO